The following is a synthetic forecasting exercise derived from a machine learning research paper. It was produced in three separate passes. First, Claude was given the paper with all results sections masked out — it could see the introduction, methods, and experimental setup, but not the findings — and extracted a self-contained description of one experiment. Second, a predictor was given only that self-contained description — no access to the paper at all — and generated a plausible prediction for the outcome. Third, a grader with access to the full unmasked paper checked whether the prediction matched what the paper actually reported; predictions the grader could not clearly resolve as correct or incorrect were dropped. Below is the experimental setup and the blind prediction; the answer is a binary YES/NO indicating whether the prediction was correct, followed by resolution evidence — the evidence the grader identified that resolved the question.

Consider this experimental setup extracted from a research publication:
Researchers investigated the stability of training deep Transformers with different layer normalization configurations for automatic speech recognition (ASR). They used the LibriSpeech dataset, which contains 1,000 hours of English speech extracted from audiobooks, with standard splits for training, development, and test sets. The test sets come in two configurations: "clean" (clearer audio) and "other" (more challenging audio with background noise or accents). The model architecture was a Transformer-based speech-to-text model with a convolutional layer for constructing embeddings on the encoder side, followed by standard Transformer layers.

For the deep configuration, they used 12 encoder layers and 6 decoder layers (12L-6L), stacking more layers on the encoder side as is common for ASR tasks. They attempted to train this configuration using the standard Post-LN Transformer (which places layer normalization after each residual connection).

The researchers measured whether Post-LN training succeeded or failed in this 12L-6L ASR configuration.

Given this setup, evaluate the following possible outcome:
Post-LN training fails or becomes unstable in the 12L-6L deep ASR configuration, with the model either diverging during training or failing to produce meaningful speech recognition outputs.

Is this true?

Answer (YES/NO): YES